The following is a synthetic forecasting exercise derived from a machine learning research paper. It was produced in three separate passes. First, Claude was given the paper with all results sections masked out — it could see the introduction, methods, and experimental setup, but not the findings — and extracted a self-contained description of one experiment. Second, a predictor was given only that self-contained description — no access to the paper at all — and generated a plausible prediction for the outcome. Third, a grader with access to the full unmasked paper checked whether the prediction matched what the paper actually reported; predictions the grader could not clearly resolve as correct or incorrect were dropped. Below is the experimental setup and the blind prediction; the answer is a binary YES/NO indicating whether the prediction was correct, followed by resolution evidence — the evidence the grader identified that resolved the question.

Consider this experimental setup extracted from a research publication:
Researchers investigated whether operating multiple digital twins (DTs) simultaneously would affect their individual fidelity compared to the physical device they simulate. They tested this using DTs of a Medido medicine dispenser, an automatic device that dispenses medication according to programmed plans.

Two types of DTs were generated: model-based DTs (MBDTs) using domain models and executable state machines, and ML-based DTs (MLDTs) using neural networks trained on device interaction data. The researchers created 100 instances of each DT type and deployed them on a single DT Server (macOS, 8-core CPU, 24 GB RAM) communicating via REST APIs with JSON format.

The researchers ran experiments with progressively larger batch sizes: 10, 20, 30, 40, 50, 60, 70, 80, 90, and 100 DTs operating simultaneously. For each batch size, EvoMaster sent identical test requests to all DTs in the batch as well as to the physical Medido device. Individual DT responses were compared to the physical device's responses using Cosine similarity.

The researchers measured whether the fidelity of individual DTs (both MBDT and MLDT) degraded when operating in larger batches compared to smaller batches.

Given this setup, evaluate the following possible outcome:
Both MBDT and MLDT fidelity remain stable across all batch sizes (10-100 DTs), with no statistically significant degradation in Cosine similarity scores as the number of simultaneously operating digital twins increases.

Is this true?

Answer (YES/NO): YES